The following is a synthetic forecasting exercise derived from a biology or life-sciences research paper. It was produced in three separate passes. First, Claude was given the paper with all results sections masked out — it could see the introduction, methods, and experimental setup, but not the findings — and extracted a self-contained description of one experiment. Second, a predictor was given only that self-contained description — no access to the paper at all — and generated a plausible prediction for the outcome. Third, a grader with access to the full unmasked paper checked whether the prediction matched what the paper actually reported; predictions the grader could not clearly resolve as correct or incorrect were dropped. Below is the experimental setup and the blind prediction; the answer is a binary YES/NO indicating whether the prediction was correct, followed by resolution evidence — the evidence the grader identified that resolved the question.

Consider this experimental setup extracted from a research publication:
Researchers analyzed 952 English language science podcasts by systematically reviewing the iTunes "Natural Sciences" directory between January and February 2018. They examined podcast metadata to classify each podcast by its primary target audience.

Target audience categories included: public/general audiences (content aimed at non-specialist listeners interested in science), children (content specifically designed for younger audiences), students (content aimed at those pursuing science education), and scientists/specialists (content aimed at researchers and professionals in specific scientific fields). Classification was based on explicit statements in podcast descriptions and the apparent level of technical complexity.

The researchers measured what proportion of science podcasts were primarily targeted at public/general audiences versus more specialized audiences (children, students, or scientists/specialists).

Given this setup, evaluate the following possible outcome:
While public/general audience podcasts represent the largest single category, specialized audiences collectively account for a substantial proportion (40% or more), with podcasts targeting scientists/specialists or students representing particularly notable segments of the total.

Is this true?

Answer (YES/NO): NO